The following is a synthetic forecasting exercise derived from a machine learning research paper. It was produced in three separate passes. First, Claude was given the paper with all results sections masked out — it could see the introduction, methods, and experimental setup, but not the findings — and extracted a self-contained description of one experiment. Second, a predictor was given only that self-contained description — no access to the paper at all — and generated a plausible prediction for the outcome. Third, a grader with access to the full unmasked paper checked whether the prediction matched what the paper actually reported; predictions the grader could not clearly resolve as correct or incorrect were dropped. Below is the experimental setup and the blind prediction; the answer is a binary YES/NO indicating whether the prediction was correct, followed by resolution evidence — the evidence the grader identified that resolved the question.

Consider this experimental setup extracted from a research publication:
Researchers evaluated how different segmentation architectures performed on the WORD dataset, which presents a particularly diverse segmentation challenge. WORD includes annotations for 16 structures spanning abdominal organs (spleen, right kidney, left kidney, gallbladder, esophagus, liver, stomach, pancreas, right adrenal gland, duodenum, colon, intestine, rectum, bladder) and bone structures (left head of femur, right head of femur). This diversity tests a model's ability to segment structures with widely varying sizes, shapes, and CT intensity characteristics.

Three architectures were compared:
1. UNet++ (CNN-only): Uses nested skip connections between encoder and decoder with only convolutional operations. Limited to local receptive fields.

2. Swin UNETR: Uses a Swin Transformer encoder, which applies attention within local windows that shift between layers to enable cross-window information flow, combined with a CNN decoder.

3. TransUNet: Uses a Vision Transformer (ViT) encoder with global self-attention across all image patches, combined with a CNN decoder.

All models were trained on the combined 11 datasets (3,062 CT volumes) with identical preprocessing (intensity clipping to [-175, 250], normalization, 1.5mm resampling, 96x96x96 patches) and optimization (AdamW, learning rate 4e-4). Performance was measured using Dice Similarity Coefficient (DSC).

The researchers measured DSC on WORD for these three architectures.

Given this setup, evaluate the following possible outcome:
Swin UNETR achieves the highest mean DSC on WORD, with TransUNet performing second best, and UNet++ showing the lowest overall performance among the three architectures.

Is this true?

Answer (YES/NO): NO